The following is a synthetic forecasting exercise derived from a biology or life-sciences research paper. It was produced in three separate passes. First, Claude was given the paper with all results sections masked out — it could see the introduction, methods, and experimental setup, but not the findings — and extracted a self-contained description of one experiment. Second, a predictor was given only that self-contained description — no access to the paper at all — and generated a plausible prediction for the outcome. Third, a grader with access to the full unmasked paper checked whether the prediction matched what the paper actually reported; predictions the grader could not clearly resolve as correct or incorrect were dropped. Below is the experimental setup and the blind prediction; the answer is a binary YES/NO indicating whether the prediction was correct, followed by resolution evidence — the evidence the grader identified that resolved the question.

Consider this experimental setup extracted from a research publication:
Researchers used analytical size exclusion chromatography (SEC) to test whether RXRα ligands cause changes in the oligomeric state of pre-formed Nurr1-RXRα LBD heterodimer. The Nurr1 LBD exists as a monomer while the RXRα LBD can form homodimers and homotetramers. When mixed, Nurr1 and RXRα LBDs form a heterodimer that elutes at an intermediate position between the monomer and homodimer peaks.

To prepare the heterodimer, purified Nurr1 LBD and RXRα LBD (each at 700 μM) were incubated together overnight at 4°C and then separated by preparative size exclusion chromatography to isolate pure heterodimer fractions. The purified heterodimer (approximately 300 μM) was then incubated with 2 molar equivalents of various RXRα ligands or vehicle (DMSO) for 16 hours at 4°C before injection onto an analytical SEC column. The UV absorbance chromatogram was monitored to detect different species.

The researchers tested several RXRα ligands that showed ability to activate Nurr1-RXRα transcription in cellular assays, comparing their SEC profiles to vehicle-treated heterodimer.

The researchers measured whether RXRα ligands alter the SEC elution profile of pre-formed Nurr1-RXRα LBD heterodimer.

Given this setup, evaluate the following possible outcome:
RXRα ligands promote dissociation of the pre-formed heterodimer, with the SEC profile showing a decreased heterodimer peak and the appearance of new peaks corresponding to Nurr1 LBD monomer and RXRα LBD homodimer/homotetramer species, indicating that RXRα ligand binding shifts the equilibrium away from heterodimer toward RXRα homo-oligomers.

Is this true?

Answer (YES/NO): YES